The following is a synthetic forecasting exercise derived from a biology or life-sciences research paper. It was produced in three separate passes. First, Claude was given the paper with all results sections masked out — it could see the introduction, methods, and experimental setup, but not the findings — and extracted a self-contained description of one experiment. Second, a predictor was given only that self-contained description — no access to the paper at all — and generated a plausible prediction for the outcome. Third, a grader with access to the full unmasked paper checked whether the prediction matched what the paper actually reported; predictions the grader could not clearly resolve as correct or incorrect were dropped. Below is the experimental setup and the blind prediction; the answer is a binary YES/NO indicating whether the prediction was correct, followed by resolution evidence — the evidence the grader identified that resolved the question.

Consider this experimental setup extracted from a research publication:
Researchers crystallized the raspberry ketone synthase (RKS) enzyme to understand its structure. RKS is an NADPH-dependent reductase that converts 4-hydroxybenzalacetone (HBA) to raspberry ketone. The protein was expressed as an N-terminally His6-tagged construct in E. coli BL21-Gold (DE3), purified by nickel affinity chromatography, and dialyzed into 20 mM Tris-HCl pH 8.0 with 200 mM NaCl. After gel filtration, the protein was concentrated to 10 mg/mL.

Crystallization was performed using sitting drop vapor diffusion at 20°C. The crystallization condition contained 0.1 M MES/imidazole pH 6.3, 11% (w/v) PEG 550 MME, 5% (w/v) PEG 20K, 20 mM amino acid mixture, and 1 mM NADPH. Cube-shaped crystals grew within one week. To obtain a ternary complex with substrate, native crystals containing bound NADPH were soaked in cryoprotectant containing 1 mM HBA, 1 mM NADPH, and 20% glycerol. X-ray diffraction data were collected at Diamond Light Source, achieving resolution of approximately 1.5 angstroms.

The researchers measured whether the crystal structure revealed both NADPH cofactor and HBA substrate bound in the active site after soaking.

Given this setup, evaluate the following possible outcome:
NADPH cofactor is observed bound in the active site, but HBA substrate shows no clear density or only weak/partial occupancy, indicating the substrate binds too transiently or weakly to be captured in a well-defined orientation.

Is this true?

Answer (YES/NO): NO